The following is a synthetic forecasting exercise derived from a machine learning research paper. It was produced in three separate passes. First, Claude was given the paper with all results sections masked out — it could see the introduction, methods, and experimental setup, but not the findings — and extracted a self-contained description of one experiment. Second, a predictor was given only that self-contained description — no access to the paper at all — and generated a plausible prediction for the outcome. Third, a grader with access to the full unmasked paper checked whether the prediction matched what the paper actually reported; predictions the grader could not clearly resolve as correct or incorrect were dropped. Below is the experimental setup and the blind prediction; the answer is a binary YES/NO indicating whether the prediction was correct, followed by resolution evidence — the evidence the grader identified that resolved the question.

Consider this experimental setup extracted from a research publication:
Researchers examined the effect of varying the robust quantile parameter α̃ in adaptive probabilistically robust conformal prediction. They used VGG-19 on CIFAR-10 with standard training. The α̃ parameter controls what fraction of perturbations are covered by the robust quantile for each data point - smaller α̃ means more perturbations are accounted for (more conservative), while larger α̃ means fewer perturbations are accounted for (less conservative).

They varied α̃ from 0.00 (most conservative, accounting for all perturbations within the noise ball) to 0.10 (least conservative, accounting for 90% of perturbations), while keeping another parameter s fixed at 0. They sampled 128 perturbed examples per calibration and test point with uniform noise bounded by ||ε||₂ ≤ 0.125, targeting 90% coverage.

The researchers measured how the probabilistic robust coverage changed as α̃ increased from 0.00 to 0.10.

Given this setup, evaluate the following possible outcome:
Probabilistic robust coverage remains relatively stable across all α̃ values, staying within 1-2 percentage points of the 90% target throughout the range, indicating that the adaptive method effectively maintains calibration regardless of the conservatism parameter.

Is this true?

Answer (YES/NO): NO